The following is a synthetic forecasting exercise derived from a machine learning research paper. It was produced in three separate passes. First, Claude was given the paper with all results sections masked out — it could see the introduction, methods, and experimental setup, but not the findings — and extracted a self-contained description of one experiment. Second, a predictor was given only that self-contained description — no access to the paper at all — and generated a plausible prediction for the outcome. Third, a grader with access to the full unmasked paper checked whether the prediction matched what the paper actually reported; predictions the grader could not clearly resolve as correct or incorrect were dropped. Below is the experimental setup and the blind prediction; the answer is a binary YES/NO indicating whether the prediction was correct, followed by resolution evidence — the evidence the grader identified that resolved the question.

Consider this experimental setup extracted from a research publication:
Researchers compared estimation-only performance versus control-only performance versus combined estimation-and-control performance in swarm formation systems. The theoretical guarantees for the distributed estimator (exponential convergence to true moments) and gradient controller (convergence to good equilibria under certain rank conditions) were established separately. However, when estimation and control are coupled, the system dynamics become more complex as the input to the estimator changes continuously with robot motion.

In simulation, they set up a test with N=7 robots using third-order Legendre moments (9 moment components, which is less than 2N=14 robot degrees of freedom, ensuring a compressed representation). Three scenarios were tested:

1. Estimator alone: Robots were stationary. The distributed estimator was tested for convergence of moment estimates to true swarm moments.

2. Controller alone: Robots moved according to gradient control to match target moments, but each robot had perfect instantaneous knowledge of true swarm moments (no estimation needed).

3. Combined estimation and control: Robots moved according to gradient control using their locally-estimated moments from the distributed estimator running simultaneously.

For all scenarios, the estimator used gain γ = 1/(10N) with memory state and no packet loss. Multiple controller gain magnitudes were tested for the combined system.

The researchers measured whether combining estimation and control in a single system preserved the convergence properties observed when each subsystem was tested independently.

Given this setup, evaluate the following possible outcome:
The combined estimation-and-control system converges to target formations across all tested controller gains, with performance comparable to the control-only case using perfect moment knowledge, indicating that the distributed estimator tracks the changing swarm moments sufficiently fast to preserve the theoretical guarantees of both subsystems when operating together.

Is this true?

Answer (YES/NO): NO